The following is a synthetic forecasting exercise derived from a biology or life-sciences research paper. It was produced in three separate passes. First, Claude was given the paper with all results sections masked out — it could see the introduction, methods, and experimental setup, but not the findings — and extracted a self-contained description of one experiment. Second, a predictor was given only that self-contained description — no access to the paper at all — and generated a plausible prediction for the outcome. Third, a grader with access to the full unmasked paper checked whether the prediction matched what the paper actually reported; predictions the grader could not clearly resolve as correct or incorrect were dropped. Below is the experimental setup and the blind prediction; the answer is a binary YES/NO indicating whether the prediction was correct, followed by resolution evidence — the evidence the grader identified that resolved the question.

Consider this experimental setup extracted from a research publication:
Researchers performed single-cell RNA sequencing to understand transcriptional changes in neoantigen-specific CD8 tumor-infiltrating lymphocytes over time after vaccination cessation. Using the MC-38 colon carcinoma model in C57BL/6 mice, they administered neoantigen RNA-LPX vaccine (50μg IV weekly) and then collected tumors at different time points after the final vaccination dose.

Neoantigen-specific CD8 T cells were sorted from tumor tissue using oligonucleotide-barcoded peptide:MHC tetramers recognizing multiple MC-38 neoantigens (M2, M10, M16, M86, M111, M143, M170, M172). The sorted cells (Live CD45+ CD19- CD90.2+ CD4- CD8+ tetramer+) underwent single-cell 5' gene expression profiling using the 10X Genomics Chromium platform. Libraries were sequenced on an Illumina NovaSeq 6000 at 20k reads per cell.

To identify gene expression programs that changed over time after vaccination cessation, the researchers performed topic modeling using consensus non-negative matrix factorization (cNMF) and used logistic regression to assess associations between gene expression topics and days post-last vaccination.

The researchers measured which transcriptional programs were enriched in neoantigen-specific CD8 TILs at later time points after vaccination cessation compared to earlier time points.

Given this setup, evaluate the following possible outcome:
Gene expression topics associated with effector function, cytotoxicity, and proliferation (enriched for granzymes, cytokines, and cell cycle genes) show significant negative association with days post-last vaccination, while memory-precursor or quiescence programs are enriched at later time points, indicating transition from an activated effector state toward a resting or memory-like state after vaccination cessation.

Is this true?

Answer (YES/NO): NO